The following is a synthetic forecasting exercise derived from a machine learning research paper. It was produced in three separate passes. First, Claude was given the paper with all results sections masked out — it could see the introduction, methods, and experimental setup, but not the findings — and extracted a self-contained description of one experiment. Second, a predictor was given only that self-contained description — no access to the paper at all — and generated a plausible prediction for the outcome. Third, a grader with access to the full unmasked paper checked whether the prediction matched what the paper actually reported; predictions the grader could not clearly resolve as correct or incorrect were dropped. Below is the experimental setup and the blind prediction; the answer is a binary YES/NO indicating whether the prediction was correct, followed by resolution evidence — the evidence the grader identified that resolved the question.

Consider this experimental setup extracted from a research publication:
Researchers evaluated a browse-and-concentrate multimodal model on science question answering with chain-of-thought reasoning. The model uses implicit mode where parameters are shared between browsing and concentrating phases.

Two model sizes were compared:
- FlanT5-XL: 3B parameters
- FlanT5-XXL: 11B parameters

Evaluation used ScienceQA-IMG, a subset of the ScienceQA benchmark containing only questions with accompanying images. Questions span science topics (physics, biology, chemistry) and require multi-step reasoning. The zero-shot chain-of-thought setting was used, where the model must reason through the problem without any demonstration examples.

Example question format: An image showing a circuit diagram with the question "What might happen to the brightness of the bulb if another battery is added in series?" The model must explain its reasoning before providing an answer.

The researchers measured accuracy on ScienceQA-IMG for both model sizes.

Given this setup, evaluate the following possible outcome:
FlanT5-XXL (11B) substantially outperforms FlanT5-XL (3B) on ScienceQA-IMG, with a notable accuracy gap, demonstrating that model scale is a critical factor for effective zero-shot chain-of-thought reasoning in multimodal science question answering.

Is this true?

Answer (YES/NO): YES